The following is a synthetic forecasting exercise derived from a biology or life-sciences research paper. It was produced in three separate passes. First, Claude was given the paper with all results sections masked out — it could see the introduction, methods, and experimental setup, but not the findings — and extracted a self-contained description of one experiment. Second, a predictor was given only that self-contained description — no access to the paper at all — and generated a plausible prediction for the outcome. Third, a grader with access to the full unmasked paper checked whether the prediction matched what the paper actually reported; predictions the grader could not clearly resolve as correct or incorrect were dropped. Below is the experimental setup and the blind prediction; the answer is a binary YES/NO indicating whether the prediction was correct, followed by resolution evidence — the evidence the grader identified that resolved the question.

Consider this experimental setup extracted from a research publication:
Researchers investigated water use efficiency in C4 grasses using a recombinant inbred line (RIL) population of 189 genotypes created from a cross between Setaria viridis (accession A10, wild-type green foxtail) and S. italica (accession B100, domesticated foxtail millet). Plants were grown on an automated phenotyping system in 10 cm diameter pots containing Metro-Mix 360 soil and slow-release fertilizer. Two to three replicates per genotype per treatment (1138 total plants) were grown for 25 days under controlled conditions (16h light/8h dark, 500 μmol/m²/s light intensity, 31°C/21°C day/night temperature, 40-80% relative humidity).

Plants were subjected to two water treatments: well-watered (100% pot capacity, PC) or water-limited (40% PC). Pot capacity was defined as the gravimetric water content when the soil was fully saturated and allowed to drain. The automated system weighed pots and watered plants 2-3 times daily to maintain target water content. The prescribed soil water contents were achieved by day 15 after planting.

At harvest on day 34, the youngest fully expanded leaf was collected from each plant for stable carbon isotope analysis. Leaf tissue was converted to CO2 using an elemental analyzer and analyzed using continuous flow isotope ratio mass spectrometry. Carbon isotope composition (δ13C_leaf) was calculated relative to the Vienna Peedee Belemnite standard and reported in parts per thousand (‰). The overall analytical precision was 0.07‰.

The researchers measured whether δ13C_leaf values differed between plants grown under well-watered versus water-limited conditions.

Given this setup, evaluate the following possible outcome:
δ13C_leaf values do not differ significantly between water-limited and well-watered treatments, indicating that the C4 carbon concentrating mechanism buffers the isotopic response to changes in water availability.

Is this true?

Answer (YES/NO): NO